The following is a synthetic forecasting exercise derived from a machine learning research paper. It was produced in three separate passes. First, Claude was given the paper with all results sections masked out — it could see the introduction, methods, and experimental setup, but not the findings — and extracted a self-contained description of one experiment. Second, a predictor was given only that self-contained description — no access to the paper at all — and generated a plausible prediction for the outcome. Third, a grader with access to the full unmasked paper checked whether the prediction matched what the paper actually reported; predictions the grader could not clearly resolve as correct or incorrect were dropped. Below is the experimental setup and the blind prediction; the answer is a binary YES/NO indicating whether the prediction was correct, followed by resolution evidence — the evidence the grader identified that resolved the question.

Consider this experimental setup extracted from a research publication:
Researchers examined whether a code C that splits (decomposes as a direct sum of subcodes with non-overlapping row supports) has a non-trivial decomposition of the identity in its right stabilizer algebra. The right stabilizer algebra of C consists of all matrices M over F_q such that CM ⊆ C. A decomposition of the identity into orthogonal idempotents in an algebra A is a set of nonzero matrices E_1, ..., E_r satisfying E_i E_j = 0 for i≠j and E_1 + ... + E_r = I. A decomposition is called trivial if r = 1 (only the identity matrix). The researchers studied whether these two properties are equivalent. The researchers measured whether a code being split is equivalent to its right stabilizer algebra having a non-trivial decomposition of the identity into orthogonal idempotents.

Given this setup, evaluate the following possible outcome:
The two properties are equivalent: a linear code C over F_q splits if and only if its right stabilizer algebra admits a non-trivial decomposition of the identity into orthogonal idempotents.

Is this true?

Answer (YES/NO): YES